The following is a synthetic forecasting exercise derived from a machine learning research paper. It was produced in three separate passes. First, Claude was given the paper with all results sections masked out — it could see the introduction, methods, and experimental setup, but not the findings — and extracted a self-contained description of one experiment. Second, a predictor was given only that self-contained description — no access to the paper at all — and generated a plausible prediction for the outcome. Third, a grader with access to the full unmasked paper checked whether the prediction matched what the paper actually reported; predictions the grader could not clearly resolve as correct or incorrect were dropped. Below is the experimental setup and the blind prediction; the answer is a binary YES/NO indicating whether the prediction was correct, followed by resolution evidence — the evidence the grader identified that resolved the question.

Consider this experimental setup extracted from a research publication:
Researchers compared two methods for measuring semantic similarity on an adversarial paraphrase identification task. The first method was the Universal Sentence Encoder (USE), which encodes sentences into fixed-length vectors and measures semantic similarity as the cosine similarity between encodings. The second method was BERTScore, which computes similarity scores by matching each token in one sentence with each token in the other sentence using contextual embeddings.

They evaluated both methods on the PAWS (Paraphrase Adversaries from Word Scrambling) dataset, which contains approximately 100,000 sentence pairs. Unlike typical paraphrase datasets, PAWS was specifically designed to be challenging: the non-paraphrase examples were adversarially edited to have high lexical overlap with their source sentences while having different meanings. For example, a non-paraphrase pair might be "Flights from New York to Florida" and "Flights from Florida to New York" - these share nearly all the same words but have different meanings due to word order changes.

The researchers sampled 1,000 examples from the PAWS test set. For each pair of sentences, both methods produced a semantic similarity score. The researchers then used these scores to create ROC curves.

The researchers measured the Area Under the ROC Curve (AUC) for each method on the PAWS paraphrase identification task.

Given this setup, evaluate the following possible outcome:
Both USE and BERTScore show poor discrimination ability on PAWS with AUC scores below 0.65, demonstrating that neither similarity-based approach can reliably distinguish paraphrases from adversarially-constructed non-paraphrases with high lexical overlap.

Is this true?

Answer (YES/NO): NO